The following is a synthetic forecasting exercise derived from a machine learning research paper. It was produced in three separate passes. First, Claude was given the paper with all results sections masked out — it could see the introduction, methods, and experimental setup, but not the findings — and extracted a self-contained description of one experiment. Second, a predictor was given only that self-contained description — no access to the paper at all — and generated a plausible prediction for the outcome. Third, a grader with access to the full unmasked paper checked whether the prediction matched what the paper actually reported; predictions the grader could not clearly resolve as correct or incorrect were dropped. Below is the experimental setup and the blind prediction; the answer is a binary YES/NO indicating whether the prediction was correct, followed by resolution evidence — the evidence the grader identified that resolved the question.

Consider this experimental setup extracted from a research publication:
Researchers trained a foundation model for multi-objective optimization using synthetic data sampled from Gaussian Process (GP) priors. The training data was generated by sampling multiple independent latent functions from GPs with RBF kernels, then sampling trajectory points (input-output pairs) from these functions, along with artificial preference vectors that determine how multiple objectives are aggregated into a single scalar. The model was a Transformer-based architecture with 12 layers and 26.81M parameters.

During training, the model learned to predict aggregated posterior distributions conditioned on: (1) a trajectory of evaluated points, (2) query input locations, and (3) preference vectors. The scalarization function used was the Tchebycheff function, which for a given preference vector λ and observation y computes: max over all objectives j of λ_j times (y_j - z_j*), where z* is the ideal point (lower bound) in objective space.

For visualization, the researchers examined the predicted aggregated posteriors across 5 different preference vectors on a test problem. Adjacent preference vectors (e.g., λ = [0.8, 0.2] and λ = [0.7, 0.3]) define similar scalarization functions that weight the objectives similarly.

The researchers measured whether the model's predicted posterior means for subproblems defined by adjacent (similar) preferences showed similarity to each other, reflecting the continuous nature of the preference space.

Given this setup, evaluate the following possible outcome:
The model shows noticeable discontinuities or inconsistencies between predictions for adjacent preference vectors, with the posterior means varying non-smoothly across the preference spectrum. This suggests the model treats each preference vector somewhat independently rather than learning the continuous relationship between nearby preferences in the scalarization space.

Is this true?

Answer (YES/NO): NO